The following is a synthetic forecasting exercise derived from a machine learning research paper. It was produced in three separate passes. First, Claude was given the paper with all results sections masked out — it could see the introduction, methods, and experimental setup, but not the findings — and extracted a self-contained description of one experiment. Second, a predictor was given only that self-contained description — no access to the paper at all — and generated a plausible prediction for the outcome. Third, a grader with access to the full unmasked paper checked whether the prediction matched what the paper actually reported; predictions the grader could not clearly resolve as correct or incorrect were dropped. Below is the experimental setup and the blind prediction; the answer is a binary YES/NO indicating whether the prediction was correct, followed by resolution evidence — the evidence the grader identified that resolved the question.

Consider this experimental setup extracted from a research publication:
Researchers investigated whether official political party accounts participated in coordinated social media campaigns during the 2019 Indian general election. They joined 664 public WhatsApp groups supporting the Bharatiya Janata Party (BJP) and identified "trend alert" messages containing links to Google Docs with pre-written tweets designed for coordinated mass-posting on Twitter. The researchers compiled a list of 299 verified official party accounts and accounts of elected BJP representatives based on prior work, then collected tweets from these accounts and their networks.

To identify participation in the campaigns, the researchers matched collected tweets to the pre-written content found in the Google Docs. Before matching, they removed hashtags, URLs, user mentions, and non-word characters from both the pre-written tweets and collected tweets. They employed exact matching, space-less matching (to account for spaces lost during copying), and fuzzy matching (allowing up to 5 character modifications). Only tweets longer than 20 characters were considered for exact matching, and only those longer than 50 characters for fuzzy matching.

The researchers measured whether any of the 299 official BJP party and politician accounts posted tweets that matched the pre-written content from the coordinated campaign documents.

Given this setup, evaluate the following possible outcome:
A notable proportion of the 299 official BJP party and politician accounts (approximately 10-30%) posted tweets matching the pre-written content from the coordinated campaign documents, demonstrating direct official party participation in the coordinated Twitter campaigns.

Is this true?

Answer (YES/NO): YES